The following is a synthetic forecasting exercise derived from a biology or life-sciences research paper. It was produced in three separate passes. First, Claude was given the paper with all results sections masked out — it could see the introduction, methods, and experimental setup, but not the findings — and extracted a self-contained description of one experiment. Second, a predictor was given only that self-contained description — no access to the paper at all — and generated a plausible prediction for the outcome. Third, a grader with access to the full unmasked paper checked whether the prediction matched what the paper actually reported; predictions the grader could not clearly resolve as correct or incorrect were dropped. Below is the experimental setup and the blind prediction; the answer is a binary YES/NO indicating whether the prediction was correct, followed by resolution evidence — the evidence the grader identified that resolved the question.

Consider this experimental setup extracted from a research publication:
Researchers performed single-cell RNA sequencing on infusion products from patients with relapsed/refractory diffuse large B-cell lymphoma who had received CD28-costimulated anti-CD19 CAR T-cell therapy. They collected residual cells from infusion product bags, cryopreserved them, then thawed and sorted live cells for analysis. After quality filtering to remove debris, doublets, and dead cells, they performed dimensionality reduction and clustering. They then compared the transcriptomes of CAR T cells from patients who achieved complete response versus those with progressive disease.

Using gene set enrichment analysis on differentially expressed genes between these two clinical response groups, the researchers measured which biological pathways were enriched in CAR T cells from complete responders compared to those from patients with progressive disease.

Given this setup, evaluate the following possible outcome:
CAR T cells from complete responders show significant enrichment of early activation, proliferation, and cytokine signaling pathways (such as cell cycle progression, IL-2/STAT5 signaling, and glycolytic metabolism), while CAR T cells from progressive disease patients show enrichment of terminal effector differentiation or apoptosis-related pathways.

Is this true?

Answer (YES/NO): NO